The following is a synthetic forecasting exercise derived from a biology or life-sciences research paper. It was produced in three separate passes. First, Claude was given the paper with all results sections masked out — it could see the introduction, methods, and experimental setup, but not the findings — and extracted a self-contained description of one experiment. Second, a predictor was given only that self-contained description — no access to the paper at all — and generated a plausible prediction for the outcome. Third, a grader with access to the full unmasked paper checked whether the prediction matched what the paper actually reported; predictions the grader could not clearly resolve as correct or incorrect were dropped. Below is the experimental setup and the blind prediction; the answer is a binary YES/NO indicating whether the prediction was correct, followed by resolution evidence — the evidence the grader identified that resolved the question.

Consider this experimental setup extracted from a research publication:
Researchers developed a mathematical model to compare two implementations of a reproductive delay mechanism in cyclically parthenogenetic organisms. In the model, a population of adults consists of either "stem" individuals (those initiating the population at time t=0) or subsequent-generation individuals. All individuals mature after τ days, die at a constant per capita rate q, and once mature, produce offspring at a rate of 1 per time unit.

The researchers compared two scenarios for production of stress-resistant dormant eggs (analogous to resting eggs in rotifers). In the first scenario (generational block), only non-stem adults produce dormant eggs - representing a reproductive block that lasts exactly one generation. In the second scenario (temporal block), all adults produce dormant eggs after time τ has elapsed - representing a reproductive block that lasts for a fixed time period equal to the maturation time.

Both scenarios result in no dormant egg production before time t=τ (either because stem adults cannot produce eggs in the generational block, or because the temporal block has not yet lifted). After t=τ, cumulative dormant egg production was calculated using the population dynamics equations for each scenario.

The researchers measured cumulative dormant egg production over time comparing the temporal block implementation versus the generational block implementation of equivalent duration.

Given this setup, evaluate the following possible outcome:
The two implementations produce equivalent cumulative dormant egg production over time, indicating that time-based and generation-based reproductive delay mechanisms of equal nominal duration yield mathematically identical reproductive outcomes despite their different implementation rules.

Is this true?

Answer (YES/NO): NO